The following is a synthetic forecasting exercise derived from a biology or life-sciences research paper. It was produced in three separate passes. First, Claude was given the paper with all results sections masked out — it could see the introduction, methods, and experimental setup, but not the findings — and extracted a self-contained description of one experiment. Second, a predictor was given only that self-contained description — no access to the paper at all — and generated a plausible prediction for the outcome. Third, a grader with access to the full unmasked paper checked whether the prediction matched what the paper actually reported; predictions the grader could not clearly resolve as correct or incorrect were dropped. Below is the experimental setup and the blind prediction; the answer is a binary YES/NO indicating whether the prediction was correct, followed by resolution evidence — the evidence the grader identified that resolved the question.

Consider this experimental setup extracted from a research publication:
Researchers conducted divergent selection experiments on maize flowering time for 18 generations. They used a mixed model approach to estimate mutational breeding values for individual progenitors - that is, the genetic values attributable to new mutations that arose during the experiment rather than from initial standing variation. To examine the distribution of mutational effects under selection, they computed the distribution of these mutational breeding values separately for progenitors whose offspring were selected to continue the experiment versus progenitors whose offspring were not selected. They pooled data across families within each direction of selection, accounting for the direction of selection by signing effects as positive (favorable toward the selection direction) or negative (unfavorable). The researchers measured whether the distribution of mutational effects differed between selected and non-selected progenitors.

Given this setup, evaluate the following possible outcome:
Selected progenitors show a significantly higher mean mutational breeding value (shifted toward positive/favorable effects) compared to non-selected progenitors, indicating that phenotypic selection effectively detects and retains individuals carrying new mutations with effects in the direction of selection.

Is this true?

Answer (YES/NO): YES